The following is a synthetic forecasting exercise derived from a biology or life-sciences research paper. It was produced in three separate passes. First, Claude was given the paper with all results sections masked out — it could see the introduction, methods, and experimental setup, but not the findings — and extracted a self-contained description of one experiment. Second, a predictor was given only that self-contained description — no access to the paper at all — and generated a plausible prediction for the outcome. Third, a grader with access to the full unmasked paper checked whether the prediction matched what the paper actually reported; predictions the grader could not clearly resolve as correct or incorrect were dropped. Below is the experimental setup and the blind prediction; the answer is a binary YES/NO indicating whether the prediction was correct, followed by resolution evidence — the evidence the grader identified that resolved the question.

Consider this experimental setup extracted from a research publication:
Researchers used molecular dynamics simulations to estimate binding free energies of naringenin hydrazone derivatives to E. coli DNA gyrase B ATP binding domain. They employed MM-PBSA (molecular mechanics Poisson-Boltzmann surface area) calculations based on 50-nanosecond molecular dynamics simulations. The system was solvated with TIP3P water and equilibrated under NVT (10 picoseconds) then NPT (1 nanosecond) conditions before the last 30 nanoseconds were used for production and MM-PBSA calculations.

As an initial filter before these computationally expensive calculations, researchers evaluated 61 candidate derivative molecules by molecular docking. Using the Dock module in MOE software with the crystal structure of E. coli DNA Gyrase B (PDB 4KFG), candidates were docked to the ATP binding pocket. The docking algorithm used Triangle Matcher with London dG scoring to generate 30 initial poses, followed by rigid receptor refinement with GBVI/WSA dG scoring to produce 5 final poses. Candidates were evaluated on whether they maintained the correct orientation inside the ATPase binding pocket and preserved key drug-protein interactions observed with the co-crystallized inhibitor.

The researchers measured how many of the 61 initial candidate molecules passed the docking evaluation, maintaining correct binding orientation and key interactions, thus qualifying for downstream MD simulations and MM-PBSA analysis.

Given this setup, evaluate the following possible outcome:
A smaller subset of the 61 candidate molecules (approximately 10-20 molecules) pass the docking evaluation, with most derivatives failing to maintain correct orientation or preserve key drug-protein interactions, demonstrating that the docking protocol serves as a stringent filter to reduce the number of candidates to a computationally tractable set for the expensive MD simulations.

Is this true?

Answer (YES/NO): NO